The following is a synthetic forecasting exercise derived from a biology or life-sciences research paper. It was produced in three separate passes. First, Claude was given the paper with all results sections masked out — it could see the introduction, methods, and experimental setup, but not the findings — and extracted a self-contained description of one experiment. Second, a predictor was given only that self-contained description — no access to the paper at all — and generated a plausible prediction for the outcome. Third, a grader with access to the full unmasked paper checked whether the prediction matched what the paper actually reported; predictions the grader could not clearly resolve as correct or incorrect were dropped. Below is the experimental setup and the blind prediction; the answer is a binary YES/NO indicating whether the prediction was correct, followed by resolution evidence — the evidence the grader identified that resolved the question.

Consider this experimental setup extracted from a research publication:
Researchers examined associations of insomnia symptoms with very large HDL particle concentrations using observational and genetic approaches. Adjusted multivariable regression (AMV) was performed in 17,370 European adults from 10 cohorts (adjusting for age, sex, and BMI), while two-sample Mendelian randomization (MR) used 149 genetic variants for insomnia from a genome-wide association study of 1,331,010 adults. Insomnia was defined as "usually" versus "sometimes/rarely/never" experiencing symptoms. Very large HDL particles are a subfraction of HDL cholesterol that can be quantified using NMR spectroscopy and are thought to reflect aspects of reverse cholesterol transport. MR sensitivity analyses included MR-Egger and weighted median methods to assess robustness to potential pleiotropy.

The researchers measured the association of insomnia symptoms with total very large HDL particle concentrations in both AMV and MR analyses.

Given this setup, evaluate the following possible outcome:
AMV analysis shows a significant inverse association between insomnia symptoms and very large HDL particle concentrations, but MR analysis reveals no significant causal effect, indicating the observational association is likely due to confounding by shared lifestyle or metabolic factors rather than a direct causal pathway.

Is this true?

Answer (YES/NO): NO